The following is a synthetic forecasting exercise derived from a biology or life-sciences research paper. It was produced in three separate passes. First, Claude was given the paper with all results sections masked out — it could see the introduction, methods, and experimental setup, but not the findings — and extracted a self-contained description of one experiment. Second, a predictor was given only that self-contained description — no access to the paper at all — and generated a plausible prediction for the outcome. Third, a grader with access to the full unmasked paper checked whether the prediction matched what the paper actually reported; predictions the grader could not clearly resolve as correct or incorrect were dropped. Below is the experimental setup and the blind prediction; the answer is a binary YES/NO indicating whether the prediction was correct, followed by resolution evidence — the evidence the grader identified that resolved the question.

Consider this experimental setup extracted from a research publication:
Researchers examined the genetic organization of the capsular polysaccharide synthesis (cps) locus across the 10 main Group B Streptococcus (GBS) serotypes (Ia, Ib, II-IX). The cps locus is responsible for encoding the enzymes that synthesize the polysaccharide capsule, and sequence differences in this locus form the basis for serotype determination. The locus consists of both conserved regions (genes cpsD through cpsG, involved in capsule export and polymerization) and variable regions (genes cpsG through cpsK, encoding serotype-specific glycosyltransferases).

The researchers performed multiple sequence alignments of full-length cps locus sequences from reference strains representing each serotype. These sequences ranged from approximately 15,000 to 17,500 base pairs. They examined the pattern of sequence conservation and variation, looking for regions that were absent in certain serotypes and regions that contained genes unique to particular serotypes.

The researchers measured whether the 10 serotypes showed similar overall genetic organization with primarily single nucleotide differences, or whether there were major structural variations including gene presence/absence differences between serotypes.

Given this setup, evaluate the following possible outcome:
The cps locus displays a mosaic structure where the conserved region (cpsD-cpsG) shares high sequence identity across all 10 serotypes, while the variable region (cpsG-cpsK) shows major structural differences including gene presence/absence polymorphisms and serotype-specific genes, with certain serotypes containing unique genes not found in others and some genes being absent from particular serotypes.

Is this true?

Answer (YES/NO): YES